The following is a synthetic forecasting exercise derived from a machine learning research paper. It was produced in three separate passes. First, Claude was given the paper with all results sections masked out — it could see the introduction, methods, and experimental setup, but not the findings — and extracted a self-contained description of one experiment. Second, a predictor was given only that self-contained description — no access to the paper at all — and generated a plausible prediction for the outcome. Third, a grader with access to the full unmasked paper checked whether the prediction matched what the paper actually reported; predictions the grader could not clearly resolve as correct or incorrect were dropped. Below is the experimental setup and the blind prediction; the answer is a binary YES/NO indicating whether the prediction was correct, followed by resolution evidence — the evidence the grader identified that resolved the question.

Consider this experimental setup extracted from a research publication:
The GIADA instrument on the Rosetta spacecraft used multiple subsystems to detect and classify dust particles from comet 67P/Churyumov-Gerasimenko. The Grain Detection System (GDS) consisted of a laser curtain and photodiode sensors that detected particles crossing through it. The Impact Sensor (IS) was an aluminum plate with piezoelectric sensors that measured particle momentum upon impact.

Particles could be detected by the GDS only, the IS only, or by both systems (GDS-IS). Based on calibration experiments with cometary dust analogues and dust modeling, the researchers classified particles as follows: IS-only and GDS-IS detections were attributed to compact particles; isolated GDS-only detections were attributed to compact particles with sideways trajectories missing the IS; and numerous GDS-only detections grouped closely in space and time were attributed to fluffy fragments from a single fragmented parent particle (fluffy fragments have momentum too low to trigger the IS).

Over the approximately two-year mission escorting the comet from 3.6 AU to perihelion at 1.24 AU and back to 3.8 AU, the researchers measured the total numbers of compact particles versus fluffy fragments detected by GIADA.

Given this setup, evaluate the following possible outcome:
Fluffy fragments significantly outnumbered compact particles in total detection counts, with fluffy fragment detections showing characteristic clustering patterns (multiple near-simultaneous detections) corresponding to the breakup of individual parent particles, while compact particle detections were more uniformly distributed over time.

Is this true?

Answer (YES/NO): YES